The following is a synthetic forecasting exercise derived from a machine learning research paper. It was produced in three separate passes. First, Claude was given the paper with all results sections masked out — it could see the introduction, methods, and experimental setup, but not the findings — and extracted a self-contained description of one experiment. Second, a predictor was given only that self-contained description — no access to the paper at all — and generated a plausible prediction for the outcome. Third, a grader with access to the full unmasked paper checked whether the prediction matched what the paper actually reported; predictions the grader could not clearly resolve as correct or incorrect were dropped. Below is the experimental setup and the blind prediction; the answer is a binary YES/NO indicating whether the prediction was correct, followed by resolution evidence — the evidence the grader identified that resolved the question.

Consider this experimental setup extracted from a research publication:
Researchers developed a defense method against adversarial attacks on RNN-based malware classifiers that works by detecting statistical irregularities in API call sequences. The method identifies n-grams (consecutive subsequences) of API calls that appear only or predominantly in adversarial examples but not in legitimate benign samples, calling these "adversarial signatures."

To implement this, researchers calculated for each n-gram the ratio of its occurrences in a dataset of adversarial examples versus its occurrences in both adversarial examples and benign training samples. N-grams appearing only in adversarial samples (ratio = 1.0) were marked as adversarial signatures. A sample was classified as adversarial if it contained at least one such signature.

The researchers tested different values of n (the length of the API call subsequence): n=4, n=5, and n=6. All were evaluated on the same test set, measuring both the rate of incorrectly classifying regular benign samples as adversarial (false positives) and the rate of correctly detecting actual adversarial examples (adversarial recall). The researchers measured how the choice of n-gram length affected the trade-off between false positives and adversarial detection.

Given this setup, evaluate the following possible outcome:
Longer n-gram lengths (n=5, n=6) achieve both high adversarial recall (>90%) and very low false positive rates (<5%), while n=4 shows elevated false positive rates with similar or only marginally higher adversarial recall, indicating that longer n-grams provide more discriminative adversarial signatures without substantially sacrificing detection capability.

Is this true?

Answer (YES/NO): NO